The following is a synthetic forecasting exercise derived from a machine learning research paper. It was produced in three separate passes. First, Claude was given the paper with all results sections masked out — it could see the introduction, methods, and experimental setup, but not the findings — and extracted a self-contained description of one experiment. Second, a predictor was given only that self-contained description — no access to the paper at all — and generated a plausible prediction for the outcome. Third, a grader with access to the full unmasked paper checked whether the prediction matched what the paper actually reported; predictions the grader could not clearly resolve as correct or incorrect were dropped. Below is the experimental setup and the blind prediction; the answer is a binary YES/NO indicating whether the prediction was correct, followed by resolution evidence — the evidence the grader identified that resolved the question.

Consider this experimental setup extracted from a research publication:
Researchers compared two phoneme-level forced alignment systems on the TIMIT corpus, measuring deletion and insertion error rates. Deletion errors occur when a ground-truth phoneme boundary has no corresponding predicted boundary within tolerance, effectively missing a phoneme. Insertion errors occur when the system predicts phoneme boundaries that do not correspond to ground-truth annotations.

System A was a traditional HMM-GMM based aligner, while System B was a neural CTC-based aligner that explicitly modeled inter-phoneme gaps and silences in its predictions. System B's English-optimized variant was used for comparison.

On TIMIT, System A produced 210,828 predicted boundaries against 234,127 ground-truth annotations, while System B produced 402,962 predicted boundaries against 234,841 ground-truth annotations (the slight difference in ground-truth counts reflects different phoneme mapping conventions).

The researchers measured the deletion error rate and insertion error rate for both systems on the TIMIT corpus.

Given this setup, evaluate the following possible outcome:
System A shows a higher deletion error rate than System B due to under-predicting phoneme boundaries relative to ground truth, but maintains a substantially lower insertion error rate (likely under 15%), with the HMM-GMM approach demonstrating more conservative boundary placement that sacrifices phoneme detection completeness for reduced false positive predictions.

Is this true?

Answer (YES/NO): YES